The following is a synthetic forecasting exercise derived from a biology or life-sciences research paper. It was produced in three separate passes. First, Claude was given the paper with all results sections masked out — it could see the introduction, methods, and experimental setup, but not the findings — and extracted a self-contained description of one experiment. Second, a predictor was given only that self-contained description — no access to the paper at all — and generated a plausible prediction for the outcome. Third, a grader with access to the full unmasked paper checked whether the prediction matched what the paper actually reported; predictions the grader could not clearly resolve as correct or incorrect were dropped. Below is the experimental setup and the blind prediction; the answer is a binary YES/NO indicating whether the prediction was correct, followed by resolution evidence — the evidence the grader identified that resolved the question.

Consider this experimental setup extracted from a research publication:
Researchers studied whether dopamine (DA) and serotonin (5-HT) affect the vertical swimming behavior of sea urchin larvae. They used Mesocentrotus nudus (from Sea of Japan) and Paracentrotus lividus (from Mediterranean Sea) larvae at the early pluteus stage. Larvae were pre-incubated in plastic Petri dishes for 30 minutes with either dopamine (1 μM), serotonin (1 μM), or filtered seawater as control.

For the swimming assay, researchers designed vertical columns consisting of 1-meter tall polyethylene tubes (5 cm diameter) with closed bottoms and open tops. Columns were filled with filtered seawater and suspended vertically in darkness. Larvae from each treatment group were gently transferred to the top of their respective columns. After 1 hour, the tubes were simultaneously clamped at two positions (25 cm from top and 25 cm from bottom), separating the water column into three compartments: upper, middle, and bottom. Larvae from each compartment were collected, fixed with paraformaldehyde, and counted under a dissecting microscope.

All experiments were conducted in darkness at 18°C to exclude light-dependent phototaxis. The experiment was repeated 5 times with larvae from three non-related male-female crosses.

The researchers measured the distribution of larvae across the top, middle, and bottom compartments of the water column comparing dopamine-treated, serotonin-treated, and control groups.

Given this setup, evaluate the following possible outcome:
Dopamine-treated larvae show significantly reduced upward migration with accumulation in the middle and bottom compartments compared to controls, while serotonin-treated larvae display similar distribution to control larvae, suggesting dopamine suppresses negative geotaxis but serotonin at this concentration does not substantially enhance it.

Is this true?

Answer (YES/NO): NO